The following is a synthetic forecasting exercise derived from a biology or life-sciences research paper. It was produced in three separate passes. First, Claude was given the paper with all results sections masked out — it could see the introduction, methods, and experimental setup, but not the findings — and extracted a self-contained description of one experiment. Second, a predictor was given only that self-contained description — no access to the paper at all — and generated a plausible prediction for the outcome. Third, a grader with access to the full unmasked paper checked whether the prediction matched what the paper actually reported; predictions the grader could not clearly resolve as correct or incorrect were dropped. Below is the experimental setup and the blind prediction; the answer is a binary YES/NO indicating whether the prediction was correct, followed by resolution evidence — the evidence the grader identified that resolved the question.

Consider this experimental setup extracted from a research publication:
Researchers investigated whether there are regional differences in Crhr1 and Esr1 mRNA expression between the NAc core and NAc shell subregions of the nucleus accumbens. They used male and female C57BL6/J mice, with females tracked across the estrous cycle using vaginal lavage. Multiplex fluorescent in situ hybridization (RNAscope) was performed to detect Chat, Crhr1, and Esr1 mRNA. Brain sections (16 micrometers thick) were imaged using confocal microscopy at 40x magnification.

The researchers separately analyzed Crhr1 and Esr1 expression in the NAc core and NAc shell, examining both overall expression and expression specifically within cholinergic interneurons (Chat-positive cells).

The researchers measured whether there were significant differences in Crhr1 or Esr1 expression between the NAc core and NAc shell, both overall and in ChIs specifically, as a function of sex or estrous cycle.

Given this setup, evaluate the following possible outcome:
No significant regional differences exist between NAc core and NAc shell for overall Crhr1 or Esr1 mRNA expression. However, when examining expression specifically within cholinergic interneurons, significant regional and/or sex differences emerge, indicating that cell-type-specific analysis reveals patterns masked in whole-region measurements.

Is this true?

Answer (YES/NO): NO